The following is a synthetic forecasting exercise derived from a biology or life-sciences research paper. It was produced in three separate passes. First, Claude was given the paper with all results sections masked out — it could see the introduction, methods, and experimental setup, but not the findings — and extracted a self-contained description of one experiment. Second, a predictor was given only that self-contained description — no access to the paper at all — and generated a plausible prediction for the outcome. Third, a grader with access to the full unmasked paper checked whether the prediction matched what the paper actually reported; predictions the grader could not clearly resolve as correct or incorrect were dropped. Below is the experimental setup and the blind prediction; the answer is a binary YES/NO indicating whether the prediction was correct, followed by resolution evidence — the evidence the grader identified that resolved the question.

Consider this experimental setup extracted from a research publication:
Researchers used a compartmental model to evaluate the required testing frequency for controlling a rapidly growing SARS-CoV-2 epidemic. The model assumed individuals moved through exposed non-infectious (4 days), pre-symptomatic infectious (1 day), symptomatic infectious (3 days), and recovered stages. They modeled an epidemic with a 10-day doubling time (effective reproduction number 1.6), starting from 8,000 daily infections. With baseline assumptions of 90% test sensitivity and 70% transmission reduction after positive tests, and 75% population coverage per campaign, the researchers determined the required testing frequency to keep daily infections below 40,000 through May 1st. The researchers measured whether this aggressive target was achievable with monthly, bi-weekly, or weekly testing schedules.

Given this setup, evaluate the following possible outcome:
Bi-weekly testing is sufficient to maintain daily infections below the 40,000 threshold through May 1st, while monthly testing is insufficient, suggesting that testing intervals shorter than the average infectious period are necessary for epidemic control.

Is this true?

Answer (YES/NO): NO